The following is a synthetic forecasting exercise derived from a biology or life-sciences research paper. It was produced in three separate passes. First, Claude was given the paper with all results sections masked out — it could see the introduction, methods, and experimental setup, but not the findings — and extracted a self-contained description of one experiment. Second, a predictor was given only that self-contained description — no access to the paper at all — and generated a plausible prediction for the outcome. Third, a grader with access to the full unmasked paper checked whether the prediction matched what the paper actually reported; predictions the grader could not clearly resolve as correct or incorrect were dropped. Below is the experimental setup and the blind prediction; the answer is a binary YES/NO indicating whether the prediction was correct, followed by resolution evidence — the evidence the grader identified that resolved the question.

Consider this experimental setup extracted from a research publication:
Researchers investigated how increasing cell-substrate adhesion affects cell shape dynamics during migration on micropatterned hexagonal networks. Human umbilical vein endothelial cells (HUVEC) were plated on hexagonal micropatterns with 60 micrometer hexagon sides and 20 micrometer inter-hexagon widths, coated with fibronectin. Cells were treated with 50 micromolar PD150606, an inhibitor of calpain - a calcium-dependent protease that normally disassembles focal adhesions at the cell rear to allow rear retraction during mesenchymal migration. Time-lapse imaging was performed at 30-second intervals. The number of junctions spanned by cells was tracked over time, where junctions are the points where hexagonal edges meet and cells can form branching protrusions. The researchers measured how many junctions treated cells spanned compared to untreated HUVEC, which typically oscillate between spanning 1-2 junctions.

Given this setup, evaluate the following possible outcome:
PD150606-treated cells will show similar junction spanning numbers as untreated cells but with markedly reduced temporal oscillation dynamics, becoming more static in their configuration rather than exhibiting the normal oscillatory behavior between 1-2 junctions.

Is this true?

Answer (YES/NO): NO